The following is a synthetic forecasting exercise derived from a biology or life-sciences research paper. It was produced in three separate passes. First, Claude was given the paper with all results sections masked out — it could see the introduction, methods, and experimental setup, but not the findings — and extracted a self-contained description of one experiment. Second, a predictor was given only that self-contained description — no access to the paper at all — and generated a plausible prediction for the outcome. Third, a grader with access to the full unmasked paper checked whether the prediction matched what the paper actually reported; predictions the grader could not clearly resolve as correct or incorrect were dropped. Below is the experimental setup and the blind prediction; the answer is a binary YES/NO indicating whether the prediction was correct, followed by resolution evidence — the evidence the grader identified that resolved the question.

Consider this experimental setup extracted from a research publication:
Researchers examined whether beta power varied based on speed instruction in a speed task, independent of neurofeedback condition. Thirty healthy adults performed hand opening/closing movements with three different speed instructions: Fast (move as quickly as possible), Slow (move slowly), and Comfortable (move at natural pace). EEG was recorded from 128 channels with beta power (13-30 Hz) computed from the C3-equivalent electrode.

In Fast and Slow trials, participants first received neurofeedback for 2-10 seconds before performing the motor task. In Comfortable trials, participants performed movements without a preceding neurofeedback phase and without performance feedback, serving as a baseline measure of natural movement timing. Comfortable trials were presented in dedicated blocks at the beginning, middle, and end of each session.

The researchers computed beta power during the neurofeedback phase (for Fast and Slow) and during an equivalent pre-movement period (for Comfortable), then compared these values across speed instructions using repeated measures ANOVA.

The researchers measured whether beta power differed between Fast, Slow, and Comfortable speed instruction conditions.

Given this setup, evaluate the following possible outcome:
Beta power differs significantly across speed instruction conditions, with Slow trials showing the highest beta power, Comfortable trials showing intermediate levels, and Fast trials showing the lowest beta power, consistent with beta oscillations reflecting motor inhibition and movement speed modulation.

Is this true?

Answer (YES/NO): NO